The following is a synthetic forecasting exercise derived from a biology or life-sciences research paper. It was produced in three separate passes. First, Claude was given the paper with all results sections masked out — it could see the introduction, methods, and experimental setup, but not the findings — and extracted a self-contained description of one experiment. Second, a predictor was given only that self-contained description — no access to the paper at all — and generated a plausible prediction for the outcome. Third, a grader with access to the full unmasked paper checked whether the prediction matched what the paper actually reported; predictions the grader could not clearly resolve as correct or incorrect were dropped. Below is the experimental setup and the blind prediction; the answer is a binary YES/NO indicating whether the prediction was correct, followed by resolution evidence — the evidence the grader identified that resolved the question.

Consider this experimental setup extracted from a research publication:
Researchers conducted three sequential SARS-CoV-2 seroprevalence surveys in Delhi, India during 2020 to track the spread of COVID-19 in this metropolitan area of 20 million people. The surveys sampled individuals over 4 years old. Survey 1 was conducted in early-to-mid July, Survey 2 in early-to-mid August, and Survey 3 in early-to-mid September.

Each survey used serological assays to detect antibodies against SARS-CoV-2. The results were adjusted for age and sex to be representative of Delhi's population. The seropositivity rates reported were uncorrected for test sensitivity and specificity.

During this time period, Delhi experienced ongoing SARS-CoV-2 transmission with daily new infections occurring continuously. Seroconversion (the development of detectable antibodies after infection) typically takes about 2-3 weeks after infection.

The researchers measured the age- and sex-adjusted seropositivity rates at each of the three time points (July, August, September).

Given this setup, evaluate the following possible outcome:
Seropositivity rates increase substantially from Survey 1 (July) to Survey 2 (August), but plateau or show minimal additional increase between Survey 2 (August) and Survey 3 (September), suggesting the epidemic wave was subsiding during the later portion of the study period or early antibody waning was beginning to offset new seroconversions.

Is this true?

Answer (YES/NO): NO